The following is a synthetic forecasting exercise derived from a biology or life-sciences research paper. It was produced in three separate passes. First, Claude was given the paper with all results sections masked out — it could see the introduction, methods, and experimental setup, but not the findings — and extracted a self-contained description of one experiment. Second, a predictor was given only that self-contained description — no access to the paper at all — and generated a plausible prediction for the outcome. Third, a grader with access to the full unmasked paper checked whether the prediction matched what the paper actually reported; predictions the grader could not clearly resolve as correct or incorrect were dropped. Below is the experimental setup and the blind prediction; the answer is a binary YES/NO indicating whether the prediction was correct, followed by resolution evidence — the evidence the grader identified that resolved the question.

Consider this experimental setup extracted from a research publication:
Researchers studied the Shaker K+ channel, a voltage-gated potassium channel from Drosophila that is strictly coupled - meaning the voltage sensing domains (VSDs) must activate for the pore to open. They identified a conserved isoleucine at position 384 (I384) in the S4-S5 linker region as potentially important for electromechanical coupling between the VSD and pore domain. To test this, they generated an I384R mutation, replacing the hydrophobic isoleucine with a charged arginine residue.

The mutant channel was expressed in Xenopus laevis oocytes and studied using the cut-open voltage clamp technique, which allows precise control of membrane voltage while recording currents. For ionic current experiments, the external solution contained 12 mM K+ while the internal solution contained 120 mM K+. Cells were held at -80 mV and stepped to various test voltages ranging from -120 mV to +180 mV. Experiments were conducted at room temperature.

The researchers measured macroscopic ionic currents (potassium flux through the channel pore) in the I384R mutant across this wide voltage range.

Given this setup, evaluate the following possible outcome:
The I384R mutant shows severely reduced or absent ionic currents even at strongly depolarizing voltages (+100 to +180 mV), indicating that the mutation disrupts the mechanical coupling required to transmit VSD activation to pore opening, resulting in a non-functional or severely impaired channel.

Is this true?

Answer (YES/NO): YES